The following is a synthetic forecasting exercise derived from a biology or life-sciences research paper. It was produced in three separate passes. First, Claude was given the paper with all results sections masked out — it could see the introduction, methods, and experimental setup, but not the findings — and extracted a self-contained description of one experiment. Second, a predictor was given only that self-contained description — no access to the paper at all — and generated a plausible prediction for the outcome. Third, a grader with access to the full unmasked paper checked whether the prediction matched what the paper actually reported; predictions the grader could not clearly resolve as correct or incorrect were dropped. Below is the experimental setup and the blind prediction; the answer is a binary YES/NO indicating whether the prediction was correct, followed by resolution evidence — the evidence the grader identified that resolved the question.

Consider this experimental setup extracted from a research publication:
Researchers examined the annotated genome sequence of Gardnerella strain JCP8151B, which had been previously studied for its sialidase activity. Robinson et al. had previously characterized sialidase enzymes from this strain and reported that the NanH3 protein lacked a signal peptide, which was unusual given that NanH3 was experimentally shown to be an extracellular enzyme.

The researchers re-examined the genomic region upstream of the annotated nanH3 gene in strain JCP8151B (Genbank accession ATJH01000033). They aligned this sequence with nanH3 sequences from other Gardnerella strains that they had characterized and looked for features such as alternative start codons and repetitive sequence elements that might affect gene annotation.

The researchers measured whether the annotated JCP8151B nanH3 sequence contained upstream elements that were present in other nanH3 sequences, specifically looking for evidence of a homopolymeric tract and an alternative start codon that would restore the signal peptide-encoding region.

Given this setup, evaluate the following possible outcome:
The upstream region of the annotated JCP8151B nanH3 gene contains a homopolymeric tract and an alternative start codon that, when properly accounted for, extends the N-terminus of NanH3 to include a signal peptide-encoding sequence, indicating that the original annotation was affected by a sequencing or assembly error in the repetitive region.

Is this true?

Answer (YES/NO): YES